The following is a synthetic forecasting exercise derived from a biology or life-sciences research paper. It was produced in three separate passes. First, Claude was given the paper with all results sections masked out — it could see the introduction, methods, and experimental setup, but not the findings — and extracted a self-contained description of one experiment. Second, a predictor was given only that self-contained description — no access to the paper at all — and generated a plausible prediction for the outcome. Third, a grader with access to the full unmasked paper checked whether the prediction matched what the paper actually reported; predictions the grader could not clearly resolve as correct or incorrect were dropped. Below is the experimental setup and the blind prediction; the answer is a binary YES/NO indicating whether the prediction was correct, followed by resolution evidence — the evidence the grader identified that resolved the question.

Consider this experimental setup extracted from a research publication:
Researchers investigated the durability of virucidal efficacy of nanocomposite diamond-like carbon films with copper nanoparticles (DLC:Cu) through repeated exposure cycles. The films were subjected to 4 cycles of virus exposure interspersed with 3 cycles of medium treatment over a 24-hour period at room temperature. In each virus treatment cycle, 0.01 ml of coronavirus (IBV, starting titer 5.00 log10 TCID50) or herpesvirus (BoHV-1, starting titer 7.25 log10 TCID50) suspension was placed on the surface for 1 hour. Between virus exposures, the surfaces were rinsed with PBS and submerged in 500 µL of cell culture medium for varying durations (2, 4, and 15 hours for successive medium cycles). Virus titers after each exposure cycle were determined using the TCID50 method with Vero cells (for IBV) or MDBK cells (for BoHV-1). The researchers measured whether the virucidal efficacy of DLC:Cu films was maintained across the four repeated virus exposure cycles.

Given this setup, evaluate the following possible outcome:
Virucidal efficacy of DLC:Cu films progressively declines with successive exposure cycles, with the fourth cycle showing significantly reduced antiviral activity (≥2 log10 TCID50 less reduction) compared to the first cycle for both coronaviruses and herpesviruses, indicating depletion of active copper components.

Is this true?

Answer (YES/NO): NO